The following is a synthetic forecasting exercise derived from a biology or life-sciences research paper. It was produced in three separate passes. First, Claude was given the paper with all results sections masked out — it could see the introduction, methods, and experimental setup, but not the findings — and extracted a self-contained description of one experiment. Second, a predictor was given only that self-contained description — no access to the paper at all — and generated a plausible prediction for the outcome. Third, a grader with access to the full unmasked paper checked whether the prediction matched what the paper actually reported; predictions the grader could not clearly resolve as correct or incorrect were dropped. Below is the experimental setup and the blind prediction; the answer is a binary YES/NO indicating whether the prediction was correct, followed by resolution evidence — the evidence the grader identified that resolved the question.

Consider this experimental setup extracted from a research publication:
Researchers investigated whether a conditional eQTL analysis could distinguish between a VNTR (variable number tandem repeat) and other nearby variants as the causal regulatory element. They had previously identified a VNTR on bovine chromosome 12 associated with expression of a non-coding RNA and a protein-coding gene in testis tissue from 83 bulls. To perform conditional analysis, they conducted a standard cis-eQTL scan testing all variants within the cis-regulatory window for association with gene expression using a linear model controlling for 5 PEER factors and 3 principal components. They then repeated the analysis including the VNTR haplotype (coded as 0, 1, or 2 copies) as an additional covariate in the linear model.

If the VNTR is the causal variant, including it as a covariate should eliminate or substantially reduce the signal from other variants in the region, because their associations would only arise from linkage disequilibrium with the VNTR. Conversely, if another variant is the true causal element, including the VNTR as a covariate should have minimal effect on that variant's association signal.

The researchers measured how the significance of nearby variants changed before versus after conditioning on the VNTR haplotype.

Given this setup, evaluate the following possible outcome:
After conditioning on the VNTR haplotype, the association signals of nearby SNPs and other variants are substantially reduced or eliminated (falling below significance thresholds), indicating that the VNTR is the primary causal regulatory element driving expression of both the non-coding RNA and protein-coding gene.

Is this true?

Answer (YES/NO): YES